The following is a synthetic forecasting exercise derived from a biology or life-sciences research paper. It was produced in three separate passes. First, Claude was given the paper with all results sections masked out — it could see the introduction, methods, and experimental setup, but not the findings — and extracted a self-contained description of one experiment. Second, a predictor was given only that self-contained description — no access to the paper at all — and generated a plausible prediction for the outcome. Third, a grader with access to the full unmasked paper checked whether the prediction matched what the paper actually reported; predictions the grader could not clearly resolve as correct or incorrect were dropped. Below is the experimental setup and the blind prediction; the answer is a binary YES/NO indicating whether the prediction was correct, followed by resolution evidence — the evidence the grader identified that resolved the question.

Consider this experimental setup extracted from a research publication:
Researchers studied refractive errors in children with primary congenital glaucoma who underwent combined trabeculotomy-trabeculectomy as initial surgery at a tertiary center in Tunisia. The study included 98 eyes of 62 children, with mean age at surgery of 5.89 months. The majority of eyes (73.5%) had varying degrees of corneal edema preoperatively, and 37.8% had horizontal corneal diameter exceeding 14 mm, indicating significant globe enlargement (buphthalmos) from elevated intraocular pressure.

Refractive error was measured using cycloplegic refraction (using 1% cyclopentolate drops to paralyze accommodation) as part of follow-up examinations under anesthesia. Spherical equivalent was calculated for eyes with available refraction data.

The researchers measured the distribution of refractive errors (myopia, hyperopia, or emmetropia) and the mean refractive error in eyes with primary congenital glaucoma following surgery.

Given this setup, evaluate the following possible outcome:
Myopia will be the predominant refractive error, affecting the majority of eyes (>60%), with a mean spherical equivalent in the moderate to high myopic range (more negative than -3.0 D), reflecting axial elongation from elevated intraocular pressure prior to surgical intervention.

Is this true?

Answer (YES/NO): YES